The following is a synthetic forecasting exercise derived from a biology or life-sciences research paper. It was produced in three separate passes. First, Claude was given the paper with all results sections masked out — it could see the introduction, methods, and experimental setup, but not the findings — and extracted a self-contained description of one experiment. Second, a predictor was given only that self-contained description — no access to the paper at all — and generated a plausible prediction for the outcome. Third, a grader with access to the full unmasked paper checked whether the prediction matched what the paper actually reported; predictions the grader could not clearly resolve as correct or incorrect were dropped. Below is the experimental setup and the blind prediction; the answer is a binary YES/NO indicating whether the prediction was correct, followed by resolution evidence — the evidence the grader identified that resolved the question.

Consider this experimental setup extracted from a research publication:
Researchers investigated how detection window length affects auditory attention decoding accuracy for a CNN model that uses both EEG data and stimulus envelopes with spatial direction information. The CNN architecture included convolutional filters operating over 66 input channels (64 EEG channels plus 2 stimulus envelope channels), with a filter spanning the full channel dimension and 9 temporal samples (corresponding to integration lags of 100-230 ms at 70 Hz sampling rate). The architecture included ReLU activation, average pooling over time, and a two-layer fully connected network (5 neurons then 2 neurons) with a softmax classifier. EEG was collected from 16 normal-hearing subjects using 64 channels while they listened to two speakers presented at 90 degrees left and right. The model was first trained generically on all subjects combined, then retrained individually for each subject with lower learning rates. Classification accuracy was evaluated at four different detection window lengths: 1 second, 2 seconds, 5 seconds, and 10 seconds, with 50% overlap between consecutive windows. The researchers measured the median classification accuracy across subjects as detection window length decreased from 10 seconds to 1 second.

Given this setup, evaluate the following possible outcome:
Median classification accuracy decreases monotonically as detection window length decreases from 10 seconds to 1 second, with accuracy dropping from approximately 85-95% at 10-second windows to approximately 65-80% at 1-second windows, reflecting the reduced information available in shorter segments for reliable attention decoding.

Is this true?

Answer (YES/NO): NO